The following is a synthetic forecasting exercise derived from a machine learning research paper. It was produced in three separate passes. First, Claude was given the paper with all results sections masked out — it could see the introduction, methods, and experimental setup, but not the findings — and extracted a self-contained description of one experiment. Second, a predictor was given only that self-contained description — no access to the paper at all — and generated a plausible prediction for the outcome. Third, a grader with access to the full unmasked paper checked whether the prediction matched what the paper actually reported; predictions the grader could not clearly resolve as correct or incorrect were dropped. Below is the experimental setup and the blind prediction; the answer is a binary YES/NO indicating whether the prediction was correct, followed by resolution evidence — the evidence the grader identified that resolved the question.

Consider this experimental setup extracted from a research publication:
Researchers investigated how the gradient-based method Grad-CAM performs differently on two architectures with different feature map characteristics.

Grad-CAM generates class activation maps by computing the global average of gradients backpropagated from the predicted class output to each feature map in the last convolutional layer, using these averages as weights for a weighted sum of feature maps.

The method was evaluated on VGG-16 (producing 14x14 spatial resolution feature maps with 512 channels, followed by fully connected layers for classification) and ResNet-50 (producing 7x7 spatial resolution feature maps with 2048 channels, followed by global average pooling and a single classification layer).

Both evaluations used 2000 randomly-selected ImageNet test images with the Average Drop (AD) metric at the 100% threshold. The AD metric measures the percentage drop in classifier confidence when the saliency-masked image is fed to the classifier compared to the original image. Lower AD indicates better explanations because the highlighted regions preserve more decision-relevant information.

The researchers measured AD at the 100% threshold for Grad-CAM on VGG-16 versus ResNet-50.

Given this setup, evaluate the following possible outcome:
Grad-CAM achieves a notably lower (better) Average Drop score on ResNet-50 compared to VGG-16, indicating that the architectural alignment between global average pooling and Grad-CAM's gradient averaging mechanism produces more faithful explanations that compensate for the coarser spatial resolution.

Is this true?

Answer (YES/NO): YES